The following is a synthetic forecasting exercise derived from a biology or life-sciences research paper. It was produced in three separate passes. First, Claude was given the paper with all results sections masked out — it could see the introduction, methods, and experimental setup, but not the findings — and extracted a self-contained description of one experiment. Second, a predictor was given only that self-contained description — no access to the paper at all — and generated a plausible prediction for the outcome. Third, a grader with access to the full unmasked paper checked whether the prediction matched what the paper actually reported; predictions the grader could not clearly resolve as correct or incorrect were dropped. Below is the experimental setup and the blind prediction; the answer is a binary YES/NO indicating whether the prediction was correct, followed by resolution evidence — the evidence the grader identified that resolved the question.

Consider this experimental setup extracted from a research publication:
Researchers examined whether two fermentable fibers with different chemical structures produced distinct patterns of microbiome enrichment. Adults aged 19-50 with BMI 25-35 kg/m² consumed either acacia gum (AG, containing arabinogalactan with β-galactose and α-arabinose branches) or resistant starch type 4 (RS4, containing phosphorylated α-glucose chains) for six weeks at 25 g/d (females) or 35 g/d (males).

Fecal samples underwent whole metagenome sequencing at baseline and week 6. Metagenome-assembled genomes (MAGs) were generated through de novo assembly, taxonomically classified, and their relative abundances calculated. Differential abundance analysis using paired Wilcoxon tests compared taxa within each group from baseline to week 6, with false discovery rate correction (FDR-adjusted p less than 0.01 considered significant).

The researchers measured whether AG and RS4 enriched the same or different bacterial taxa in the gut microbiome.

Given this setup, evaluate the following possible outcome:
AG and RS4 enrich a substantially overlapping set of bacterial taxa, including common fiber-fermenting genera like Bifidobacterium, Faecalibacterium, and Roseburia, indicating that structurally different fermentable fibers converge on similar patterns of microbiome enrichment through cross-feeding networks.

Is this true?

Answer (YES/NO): NO